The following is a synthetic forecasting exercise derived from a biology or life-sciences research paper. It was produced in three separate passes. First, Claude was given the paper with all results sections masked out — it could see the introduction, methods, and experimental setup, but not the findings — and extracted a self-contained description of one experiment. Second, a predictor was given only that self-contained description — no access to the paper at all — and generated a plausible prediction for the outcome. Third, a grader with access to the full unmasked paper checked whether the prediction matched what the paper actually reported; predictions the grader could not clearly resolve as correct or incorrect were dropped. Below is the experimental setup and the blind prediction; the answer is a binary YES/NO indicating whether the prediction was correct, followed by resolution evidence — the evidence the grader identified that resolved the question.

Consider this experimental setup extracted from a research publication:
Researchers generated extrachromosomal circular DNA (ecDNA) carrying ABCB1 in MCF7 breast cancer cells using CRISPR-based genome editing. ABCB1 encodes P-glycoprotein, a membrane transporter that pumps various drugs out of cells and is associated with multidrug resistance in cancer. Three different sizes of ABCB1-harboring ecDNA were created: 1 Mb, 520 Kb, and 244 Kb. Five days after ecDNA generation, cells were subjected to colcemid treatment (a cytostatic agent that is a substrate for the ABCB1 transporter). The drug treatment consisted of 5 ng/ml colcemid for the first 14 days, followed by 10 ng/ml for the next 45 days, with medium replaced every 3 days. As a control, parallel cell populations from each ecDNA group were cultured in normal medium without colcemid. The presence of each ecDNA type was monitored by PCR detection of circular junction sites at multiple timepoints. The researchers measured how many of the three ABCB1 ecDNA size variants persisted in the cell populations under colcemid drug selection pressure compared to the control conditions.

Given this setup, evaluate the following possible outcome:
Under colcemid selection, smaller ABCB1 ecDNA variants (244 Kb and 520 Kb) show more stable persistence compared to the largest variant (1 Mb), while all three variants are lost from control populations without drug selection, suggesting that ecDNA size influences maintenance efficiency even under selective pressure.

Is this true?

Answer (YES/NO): NO